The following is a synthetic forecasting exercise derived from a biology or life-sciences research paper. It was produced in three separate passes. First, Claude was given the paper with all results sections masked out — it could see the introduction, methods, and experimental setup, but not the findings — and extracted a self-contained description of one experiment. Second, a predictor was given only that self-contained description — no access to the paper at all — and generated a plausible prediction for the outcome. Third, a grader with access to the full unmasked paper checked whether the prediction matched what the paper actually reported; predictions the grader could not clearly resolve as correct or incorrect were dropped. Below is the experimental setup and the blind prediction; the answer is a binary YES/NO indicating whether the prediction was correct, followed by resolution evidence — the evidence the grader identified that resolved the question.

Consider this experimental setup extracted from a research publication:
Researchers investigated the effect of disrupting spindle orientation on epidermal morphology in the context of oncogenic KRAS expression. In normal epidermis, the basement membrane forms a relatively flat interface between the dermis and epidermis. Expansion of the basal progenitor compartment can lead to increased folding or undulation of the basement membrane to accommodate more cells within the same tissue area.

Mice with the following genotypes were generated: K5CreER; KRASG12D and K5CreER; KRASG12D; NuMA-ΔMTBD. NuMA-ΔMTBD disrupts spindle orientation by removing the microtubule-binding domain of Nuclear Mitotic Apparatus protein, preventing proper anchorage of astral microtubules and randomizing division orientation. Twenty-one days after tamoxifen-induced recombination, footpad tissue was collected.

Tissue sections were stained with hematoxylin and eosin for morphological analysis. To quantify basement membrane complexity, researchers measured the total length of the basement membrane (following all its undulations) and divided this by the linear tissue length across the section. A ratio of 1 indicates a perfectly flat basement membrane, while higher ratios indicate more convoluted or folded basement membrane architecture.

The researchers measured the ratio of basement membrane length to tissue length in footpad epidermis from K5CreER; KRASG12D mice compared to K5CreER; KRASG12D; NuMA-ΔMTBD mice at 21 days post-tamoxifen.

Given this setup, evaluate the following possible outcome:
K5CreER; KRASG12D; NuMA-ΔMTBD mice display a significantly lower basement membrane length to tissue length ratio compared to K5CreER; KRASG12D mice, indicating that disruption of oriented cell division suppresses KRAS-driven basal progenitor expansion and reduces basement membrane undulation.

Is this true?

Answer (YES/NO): NO